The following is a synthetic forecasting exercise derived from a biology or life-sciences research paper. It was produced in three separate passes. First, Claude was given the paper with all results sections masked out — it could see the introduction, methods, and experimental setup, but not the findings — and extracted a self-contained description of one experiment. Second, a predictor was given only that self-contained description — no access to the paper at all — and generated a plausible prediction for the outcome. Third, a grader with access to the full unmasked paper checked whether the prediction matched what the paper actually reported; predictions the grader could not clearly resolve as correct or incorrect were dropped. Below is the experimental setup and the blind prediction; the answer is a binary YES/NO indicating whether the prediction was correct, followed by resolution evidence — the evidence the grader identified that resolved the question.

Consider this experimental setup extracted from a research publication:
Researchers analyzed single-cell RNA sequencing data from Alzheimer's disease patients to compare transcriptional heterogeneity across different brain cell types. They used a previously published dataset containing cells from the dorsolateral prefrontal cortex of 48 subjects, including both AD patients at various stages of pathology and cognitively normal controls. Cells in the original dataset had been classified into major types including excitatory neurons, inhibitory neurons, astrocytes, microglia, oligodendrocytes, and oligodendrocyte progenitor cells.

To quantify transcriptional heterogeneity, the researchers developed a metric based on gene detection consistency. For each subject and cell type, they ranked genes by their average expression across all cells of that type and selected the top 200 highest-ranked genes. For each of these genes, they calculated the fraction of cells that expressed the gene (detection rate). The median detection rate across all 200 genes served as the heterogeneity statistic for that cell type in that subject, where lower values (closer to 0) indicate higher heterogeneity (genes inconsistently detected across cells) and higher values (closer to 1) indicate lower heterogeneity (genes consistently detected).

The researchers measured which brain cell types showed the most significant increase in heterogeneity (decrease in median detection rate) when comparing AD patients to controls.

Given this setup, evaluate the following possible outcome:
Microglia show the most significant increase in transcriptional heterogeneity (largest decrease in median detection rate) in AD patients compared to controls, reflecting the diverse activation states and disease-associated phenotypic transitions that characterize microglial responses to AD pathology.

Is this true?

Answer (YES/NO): NO